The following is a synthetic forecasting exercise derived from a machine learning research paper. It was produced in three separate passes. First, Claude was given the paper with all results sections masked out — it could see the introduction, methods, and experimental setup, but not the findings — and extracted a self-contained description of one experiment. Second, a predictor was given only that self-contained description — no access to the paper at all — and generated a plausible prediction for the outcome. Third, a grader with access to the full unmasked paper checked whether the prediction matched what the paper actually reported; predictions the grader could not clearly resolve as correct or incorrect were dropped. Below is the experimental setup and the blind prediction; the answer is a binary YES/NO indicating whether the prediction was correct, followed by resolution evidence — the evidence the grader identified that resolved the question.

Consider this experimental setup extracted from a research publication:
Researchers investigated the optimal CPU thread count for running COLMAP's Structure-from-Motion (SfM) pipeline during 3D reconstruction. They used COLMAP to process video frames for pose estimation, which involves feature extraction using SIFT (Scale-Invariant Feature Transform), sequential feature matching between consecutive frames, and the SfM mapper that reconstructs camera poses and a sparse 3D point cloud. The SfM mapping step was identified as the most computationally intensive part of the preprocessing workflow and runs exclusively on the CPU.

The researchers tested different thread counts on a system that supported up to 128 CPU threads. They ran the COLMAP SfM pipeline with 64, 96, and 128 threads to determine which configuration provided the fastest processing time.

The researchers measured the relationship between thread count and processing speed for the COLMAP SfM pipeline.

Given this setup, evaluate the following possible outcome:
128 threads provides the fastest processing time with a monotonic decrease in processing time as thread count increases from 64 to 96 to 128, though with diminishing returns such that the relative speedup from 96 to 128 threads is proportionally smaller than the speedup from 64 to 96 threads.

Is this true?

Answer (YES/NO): NO